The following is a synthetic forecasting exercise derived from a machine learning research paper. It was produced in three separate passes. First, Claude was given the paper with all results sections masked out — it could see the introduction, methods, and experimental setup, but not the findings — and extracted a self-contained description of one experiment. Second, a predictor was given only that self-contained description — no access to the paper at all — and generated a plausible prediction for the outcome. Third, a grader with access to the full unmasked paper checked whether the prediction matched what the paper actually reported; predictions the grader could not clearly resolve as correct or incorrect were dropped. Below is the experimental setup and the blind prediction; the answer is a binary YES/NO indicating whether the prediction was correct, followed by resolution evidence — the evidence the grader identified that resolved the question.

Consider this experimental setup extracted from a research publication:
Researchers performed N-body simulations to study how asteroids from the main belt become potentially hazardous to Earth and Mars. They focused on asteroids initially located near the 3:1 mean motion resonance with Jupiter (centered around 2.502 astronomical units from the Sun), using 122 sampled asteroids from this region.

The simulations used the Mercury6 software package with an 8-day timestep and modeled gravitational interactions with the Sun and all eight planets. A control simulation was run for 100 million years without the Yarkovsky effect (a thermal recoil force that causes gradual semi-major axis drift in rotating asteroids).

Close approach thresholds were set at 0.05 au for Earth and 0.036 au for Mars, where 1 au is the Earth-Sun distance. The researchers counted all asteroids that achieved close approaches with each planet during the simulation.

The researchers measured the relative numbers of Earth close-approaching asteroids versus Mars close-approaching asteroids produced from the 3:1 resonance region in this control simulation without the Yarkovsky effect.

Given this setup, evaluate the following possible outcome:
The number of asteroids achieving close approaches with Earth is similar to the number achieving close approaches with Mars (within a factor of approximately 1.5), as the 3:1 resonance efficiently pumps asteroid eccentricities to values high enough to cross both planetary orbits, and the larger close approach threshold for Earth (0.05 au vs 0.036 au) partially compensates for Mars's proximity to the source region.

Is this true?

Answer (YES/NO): YES